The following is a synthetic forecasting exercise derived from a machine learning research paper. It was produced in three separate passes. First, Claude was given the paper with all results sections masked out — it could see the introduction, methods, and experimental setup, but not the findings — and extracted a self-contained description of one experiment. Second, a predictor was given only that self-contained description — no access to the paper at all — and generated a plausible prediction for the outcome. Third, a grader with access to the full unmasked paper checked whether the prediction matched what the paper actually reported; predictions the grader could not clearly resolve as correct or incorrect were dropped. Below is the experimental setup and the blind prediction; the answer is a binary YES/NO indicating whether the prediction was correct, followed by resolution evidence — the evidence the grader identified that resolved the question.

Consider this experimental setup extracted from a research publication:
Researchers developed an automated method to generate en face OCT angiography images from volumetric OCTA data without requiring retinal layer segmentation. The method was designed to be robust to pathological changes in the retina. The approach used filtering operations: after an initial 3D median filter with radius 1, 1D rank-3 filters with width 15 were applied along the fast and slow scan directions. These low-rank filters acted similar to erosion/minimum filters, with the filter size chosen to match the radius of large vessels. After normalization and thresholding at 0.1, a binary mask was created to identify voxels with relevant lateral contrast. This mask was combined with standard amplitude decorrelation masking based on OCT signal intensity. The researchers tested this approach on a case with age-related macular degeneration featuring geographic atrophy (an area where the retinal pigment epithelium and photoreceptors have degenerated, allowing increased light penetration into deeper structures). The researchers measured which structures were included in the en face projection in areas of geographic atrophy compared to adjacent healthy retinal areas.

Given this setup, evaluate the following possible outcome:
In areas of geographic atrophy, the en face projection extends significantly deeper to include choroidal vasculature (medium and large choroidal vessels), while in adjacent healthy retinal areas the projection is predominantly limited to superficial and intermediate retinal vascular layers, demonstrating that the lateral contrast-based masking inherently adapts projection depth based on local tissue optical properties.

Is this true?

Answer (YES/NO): YES